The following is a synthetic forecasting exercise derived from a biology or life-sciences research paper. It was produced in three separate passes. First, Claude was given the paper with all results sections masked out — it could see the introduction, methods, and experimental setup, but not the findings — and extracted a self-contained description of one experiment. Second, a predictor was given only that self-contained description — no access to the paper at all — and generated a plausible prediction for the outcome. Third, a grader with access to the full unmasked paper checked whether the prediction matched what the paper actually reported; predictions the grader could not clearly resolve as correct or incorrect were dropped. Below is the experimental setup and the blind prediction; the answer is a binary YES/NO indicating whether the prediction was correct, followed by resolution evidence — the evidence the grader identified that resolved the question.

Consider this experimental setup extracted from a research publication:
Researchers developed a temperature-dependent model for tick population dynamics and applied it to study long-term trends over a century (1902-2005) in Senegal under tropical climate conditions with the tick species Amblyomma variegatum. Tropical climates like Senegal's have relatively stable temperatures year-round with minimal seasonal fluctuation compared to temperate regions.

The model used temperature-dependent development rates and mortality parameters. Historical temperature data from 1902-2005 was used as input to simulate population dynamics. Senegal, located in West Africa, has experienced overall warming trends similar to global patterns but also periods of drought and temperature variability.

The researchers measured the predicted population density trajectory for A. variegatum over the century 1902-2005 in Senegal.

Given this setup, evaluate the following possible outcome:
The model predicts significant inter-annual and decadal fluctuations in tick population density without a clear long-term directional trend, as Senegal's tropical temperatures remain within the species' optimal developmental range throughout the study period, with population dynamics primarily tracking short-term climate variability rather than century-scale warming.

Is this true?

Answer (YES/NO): NO